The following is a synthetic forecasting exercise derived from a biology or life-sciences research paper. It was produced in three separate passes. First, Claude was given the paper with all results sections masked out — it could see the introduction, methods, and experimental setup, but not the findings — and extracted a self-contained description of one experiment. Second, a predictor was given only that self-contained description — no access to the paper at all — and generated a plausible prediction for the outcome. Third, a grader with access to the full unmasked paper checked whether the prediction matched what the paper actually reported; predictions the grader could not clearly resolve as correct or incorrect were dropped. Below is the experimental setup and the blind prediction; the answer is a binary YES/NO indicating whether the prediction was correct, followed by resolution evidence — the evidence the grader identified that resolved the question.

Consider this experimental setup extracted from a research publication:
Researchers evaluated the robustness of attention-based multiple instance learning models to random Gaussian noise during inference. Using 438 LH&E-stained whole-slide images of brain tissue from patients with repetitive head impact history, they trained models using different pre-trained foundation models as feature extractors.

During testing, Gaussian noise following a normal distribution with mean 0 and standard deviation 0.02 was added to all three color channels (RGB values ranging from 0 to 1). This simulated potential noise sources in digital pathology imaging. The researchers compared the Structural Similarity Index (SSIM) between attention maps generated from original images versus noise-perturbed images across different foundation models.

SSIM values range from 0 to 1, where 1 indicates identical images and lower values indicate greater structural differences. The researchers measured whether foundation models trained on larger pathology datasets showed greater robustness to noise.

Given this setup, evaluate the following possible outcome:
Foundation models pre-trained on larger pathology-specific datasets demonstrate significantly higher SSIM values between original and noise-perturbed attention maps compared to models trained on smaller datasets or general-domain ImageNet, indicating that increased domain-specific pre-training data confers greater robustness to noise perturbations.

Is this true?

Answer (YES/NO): NO